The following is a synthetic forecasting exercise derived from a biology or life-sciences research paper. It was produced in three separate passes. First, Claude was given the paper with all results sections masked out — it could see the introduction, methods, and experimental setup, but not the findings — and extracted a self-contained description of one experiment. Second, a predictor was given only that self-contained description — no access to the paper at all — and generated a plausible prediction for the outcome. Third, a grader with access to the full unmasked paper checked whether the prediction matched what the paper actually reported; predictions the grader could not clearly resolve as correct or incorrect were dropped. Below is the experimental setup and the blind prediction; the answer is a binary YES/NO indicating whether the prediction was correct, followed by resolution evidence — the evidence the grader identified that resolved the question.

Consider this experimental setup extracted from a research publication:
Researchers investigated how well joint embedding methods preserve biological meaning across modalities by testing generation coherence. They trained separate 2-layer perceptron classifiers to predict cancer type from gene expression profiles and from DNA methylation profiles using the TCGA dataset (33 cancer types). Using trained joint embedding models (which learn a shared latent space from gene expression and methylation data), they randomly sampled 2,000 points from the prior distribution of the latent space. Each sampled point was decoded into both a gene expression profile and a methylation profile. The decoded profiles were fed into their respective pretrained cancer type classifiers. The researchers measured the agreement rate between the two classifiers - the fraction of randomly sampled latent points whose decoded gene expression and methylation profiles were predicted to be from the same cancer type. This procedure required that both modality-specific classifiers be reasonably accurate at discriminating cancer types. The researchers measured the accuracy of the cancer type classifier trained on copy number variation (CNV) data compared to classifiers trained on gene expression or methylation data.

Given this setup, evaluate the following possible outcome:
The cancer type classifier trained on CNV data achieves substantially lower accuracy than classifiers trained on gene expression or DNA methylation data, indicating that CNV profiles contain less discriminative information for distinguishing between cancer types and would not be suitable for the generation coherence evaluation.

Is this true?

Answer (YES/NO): YES